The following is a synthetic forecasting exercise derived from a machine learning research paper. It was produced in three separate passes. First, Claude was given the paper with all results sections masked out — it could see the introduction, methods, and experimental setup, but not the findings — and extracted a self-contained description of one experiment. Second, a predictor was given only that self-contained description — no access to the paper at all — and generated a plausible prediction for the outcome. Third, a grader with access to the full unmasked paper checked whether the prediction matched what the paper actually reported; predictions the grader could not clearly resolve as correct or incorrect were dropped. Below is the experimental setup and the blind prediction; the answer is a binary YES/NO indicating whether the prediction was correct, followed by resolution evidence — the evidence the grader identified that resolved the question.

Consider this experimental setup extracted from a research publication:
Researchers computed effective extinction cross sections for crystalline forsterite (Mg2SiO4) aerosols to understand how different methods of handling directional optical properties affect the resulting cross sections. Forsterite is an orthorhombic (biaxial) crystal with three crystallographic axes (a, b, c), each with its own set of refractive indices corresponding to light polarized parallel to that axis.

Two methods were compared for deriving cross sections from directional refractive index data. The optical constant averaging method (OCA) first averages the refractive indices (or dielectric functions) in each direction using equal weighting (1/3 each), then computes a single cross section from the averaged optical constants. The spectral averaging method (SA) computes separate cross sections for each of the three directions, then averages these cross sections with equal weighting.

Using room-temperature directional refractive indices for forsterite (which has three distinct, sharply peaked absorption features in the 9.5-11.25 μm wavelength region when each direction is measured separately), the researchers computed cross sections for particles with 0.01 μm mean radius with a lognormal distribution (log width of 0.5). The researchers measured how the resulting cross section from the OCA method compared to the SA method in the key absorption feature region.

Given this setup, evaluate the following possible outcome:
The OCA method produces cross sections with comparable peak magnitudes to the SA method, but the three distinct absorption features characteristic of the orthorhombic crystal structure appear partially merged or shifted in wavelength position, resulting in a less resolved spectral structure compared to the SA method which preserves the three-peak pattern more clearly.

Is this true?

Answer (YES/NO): NO